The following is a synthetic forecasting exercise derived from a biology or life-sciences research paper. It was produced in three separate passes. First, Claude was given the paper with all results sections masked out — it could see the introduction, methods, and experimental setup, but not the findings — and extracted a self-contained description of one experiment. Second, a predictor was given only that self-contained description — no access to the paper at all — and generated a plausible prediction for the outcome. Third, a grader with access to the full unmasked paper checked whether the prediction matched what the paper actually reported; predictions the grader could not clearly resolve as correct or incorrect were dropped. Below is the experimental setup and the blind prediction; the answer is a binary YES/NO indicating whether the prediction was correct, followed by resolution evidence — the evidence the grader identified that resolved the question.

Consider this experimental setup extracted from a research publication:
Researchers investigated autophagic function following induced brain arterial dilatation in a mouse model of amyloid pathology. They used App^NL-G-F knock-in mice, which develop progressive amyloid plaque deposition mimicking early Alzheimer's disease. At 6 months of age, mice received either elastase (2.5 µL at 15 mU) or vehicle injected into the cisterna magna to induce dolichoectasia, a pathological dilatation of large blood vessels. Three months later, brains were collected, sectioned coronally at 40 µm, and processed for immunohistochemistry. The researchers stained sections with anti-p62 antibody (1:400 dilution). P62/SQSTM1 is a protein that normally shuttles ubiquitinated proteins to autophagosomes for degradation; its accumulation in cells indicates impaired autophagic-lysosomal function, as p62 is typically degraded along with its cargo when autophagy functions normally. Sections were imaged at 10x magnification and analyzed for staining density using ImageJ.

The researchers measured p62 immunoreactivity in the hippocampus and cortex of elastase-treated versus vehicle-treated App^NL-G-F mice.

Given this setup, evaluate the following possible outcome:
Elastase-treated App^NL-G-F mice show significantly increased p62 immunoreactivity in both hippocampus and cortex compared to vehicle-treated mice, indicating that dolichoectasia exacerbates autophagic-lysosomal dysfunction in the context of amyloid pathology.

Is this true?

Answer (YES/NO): YES